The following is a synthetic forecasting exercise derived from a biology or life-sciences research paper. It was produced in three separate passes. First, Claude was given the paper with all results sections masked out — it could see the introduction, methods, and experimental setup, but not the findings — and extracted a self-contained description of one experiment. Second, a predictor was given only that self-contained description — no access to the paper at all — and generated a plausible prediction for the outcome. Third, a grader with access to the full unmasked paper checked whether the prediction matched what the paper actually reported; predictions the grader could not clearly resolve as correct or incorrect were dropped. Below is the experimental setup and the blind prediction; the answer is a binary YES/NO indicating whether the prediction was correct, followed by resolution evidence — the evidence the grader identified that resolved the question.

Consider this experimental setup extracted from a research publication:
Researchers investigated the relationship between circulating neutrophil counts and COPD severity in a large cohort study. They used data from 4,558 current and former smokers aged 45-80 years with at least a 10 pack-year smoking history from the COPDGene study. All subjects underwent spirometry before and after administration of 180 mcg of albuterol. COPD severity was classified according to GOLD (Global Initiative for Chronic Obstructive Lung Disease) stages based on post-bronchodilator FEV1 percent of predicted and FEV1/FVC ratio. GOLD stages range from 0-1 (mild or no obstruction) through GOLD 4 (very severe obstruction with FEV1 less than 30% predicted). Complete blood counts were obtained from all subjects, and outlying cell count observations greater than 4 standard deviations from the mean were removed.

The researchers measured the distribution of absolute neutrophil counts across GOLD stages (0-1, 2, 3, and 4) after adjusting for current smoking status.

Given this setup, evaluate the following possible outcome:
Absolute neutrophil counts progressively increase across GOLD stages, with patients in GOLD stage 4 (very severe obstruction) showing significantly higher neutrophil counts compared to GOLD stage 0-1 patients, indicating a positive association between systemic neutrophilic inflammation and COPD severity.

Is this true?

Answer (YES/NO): YES